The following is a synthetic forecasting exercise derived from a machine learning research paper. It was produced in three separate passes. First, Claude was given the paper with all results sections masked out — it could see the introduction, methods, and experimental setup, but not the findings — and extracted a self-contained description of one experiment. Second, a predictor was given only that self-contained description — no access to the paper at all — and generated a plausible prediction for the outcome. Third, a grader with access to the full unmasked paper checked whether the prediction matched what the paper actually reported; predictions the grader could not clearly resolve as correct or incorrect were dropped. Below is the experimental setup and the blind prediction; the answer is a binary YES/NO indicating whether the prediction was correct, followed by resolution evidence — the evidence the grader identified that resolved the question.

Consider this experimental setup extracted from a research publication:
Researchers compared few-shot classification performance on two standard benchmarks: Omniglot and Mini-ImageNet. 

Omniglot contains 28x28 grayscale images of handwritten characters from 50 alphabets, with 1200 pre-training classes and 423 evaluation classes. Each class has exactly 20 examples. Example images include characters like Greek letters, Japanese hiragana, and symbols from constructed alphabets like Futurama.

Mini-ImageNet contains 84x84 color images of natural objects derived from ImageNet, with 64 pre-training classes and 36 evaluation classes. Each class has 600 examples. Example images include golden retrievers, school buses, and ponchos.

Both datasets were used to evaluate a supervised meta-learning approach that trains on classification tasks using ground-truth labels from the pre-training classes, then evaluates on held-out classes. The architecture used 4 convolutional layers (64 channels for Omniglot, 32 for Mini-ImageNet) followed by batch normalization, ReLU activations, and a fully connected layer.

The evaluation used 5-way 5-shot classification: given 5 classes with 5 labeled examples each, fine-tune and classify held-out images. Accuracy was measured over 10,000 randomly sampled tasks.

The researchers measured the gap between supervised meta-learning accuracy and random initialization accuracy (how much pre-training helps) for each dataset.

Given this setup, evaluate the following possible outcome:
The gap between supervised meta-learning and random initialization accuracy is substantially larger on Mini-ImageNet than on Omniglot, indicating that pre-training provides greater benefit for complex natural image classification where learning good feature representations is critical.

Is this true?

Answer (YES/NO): NO